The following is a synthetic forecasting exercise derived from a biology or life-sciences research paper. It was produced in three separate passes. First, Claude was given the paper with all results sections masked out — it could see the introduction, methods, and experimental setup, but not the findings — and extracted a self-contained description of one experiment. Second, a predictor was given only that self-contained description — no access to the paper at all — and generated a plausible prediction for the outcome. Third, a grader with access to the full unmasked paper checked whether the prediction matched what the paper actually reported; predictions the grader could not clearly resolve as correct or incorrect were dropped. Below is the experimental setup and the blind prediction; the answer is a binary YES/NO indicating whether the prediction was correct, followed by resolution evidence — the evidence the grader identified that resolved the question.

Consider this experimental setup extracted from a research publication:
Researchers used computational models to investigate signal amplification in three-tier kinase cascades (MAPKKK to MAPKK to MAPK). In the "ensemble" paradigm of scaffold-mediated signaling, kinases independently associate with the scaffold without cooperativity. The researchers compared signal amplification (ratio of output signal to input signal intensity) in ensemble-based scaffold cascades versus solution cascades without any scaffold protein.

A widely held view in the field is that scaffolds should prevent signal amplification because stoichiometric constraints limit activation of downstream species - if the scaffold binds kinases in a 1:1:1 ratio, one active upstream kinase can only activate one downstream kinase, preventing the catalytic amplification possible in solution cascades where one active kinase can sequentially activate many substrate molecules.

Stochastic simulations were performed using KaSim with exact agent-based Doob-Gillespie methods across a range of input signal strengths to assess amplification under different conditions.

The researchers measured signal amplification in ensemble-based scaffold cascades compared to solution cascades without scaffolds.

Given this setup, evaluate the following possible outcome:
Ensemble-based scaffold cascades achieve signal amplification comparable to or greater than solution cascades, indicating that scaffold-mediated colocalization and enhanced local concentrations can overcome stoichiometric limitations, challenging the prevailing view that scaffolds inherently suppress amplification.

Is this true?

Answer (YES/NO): NO